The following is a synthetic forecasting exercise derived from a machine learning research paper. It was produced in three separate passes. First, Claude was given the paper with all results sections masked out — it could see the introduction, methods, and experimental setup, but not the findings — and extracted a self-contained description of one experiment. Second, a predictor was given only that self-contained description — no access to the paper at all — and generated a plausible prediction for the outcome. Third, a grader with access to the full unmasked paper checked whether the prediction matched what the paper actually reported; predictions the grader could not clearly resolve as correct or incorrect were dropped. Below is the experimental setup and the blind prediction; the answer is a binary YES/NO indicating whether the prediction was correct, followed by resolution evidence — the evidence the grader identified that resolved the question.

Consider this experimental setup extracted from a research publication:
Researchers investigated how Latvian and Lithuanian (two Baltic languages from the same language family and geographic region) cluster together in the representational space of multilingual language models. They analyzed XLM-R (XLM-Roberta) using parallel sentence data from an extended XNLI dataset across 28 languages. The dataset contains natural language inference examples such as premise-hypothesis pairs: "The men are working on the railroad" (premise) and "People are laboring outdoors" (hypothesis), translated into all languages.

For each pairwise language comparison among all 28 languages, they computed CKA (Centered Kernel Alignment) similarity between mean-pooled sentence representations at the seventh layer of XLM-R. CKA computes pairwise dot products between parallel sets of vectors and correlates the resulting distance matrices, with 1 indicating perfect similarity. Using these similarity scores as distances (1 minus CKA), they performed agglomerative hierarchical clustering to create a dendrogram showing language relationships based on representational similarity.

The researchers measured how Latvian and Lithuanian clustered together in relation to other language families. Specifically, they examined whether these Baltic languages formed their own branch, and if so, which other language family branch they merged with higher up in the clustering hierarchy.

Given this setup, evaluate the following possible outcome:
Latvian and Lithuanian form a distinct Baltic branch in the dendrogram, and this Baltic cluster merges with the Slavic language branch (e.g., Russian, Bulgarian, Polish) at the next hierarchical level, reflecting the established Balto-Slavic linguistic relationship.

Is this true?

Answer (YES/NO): NO